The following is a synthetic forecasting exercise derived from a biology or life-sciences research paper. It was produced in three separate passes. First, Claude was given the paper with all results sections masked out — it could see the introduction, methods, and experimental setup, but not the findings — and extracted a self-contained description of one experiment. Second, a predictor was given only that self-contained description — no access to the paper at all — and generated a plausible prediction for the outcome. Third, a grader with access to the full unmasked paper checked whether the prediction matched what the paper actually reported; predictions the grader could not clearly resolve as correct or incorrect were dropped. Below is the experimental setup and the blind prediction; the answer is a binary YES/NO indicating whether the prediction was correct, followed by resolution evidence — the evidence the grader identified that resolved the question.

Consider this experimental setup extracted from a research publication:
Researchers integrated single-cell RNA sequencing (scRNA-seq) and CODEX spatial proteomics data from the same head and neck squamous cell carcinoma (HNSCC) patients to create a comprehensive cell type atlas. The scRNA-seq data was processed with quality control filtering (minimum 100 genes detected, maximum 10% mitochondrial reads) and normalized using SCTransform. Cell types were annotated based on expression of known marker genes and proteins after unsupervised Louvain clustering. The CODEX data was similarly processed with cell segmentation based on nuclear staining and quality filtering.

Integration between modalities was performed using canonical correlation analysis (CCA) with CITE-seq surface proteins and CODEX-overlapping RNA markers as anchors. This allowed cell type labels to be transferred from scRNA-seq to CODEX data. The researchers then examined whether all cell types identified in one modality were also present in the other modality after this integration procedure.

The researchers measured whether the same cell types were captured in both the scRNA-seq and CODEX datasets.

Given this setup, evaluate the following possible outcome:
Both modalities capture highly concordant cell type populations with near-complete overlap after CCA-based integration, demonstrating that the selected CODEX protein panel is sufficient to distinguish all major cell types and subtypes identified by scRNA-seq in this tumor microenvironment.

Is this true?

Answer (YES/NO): NO